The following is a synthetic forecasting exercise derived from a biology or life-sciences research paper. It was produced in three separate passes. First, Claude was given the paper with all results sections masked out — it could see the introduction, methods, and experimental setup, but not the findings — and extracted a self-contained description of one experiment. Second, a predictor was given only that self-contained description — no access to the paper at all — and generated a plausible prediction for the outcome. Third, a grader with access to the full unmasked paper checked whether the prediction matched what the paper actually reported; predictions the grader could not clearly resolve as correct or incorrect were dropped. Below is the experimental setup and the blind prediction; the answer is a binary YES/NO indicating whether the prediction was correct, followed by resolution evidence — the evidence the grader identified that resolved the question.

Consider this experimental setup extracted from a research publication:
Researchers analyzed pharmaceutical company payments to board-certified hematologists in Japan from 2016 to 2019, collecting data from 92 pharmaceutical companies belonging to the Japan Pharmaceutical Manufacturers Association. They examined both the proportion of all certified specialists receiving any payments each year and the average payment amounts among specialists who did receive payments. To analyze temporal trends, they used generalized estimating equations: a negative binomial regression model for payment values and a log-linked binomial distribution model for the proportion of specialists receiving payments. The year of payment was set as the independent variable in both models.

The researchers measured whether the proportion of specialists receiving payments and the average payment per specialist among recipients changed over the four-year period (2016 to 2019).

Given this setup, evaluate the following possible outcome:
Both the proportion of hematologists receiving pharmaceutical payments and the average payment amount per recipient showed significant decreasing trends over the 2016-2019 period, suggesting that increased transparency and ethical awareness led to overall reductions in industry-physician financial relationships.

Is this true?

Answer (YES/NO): NO